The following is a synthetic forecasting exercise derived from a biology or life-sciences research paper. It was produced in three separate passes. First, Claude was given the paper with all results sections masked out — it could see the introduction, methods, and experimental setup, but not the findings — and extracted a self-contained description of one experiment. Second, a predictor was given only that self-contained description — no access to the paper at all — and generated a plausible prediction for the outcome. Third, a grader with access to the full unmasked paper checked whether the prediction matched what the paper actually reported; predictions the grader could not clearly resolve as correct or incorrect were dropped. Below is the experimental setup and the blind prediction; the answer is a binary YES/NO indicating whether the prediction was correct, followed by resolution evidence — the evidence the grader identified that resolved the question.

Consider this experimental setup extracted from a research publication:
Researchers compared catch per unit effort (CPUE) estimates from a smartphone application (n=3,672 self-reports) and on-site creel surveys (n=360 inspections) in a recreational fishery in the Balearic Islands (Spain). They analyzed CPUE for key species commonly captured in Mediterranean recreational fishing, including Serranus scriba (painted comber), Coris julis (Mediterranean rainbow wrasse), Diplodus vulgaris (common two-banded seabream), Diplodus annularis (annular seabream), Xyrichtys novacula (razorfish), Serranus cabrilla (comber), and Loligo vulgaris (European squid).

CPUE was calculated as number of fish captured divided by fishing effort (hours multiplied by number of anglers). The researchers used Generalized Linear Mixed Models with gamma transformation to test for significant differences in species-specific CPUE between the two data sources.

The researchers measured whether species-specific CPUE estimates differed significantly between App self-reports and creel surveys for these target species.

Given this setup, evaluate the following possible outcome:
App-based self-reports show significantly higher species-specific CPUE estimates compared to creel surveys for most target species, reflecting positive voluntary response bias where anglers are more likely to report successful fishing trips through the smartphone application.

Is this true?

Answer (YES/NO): NO